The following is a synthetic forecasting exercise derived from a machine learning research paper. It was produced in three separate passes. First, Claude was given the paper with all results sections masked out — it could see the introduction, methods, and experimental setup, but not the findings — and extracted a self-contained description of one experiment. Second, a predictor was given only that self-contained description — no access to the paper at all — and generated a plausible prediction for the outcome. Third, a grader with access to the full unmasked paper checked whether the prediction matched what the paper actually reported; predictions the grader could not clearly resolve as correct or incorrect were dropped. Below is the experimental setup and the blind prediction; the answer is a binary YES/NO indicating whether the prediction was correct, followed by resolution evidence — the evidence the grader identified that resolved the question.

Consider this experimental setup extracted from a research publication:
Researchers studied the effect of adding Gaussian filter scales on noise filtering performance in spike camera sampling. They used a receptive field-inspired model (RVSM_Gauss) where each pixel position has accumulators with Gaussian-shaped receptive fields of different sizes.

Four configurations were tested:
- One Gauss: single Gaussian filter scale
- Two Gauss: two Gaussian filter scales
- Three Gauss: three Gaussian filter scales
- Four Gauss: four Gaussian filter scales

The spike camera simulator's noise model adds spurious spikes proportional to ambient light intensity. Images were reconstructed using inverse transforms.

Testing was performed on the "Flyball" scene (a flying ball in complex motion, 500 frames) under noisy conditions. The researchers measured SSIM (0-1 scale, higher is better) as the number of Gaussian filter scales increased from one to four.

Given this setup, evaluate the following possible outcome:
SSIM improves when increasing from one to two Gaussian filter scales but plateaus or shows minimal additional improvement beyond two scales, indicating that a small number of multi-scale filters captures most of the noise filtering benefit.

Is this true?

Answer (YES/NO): NO